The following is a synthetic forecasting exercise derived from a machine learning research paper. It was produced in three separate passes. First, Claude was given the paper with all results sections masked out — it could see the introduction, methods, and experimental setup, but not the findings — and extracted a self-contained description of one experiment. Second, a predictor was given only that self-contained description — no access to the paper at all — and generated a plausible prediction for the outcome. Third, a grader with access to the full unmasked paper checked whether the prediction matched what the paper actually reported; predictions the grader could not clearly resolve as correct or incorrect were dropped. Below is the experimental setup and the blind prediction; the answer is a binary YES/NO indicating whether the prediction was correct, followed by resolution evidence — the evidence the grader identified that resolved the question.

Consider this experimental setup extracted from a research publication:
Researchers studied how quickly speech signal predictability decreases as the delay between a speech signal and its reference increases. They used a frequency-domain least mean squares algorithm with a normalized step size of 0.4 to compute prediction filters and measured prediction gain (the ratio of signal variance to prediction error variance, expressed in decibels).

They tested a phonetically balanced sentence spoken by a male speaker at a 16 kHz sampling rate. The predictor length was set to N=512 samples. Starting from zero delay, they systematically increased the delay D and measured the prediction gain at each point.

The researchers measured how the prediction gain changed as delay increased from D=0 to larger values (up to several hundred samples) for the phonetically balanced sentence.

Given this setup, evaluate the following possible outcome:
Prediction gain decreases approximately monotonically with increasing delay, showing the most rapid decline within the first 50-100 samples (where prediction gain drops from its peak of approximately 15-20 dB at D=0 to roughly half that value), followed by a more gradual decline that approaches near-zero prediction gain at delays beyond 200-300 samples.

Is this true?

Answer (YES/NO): NO